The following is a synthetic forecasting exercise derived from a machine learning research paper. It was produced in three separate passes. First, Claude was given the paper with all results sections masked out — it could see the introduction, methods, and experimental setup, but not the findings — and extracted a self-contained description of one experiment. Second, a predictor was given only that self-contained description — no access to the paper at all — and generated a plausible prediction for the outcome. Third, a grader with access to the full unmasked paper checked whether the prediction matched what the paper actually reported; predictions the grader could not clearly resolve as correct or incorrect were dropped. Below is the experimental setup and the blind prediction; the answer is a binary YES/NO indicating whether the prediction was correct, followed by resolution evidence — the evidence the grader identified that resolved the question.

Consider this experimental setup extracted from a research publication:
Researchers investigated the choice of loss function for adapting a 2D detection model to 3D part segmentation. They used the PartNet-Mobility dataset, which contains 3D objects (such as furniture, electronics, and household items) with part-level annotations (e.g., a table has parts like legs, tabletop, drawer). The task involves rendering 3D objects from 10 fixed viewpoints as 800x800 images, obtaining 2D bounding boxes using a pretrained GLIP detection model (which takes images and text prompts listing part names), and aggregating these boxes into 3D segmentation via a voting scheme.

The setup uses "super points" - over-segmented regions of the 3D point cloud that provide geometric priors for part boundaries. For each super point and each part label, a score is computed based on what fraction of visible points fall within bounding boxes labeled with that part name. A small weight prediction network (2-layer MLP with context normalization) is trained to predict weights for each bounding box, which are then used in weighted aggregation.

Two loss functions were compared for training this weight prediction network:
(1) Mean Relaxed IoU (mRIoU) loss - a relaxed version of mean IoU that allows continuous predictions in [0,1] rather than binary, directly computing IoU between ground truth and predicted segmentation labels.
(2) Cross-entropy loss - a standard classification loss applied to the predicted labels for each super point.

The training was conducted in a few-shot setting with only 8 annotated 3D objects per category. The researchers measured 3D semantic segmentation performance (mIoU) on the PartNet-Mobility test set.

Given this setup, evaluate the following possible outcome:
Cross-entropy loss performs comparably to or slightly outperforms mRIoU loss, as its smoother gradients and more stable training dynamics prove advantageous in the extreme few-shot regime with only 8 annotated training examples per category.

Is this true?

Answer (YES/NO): NO